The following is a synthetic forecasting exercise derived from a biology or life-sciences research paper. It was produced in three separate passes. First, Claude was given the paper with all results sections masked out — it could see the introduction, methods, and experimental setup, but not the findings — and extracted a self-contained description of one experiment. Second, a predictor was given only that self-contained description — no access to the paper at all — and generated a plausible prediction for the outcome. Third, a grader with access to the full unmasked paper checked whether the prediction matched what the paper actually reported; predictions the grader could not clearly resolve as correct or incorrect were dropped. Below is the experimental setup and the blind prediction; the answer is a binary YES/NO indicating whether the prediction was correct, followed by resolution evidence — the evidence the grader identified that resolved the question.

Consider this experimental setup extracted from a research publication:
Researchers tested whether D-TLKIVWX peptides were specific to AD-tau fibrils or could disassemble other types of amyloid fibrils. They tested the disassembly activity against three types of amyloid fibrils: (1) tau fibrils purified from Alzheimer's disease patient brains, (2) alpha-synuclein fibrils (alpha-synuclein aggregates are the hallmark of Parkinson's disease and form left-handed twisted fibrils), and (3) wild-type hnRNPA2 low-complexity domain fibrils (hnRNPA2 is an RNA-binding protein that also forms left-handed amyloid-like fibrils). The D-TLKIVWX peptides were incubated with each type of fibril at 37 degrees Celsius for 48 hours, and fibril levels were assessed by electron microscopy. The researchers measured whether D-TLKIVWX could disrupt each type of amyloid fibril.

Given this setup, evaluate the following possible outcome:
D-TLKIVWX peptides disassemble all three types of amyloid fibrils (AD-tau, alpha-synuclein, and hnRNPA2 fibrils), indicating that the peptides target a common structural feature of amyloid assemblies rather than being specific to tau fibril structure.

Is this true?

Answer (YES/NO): NO